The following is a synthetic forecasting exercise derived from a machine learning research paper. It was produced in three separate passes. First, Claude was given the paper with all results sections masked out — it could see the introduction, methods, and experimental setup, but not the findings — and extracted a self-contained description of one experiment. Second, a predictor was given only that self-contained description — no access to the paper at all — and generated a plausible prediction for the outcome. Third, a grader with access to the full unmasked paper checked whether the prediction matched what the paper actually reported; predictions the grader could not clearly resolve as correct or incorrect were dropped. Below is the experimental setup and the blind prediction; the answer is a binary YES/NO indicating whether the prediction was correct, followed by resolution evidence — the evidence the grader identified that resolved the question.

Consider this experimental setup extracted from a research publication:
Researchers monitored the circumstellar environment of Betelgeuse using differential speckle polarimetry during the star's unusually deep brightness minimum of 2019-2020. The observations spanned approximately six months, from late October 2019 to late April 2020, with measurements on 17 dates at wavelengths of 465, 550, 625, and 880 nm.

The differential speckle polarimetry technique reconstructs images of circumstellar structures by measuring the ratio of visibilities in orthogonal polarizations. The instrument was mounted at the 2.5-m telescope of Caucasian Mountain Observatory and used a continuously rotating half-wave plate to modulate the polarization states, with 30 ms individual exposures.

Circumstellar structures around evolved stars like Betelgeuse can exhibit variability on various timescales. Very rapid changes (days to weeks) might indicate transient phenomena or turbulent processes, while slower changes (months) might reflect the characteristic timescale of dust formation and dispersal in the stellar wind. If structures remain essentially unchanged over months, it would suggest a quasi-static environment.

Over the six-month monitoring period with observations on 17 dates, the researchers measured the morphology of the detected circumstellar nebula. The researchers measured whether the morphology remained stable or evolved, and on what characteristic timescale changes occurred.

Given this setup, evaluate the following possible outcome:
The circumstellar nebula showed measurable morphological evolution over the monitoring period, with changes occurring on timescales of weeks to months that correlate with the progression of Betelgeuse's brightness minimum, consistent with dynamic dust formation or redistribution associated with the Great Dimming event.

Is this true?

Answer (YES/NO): YES